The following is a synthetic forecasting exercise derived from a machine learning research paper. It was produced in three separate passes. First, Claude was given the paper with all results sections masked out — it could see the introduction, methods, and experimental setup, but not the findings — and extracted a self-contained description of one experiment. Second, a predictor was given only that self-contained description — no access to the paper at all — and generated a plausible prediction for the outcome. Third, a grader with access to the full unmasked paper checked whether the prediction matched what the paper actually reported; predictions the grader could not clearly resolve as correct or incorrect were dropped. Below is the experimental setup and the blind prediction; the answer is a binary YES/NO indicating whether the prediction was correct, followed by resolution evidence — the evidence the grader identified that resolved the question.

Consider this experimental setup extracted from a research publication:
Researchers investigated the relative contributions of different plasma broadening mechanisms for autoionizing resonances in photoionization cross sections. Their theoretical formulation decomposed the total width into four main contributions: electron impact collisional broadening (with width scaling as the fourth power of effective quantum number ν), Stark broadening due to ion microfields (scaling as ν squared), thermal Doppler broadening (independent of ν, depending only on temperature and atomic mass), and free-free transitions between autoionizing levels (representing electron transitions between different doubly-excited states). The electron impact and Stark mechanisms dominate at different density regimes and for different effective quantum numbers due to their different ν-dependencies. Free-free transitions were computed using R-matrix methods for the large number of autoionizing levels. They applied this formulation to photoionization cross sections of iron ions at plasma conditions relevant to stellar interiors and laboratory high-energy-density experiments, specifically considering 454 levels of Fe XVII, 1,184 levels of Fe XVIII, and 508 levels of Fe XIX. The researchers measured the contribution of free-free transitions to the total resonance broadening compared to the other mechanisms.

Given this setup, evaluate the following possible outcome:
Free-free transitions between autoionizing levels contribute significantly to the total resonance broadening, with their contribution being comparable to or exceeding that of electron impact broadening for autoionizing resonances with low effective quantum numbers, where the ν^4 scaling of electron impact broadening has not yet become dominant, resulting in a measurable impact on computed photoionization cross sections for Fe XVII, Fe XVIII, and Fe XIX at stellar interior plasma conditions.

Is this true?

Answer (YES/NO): NO